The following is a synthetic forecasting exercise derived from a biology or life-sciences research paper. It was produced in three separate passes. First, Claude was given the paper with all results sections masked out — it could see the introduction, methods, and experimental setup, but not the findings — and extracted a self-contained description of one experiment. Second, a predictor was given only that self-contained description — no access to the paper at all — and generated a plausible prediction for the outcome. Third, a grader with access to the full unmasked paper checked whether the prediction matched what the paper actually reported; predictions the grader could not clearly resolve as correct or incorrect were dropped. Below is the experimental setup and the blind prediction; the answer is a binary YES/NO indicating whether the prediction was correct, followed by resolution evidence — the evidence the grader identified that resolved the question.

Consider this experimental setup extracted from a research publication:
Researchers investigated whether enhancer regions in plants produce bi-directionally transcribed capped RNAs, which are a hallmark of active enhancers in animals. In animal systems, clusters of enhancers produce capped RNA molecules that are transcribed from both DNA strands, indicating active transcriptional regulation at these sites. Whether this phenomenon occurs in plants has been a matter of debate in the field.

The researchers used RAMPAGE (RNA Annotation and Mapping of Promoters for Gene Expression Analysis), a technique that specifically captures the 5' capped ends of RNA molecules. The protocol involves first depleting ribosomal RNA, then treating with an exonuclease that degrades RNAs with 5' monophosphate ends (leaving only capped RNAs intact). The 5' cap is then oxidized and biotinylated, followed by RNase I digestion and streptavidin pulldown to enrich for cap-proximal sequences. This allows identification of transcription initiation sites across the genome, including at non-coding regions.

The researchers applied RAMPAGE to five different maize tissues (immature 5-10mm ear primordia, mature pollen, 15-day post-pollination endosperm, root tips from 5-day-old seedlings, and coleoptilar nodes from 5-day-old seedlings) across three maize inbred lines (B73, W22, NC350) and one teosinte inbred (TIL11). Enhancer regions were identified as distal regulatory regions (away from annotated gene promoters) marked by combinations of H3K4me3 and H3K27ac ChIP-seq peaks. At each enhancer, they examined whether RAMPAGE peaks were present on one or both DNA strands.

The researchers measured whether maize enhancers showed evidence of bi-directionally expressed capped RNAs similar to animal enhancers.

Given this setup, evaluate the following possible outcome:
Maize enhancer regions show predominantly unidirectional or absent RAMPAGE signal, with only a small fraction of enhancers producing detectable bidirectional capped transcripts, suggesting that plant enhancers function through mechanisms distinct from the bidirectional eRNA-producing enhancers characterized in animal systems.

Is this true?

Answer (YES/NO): NO